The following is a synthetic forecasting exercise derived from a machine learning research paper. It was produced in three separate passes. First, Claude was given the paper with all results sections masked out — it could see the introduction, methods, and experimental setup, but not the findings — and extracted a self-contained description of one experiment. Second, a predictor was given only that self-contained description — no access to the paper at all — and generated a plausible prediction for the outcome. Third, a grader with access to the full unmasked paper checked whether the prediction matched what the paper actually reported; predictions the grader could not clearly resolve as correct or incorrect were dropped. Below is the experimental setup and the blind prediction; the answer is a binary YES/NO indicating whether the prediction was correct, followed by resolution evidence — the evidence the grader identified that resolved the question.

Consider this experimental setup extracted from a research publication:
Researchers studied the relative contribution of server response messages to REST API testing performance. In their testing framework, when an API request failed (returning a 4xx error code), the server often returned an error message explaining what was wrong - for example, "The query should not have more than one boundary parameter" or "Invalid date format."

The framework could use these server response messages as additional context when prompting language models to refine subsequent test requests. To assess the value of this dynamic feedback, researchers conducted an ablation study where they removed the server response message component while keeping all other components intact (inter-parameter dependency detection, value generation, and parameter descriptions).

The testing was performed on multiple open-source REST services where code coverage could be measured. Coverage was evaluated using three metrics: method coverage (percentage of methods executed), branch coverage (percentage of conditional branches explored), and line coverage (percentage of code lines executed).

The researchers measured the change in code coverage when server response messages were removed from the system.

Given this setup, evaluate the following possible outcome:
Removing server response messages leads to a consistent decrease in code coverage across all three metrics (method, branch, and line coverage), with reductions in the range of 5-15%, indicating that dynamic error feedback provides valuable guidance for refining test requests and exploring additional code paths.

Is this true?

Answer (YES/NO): NO